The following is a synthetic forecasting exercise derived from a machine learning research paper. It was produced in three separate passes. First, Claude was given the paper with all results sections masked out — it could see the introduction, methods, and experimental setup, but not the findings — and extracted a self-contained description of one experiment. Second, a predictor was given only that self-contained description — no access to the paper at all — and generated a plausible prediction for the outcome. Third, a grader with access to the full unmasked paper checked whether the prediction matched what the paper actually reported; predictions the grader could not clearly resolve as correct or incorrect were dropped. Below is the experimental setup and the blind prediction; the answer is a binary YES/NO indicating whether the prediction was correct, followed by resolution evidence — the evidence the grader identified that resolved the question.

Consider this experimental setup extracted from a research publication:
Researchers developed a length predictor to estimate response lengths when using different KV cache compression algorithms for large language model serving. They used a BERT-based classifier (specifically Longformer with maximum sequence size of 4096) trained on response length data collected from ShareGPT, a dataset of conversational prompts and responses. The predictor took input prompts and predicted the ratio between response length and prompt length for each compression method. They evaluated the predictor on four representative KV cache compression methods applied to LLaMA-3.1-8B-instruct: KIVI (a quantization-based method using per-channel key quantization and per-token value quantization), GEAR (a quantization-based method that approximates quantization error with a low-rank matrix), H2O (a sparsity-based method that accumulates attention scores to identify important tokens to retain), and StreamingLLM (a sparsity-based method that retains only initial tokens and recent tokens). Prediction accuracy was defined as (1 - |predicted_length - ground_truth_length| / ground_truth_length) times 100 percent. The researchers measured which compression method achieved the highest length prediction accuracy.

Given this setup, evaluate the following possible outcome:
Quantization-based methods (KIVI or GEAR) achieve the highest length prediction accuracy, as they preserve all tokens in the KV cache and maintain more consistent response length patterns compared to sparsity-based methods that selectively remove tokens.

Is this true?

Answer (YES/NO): YES